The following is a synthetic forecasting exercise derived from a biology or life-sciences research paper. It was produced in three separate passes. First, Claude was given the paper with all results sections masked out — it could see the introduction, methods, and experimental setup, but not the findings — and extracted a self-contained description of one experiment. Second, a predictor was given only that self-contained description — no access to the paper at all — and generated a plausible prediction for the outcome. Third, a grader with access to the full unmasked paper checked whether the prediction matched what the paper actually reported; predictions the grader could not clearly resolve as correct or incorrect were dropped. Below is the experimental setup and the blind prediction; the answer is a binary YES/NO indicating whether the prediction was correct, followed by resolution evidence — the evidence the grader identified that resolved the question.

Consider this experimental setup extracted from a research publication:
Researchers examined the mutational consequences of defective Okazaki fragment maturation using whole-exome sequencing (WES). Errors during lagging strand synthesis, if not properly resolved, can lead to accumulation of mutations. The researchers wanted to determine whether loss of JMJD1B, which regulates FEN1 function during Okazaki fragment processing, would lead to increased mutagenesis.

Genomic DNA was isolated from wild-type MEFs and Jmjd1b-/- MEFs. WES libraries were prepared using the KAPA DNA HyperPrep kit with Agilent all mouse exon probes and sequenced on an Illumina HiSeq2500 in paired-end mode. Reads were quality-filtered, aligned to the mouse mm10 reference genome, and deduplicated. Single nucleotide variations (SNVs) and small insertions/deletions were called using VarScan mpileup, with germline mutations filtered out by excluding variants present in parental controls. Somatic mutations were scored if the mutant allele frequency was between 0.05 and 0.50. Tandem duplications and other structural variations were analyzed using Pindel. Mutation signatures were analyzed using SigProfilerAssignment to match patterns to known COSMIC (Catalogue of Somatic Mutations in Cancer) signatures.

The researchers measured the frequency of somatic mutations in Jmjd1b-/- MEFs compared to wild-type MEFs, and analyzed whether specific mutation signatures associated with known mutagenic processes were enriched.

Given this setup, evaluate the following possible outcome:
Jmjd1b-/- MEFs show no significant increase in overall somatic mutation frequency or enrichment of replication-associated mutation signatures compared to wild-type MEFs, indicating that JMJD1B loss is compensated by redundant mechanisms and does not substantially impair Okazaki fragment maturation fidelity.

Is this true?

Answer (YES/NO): NO